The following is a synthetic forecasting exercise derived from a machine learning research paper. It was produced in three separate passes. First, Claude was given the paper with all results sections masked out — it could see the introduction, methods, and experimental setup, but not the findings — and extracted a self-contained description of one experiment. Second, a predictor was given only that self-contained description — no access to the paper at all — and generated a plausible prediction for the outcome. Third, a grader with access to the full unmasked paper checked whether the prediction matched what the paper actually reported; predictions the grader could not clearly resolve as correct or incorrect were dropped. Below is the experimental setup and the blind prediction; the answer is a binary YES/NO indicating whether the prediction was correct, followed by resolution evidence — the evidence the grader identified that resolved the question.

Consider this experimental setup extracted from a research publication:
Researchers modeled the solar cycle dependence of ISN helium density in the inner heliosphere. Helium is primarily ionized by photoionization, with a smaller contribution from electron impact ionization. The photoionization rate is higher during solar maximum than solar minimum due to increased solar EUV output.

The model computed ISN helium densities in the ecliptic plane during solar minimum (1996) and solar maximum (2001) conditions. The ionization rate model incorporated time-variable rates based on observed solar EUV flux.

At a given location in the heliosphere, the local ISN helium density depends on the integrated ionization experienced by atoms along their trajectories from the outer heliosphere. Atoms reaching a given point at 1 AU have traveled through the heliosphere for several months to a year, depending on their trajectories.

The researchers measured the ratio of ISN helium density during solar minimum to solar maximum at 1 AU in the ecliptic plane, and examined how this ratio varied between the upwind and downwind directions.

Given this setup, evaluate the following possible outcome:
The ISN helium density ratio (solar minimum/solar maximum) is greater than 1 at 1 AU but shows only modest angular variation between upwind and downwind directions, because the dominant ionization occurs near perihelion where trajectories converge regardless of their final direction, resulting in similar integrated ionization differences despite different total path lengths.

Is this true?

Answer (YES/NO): NO